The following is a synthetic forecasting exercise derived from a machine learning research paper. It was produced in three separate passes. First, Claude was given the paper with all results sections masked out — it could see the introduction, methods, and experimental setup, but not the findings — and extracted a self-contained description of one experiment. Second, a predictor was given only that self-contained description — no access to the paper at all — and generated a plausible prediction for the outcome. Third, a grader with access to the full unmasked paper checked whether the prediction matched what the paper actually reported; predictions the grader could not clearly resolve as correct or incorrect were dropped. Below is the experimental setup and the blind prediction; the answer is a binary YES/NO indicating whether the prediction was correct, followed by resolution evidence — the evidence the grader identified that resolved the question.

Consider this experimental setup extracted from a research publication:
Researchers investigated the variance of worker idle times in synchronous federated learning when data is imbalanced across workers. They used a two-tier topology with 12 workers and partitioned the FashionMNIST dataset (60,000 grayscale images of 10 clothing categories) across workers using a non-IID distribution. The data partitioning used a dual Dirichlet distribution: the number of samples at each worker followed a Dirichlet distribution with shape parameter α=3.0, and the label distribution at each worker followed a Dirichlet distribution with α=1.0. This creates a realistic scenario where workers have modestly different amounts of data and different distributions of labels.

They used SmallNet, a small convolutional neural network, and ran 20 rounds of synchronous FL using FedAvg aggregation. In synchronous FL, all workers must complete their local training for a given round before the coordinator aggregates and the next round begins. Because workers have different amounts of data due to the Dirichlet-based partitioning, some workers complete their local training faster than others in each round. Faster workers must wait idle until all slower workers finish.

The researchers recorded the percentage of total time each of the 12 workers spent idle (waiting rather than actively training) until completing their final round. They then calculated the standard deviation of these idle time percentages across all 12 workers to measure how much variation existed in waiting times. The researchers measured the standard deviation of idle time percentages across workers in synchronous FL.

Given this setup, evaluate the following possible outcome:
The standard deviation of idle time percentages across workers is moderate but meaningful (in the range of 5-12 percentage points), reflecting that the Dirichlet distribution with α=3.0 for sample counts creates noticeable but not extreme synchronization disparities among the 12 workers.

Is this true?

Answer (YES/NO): YES